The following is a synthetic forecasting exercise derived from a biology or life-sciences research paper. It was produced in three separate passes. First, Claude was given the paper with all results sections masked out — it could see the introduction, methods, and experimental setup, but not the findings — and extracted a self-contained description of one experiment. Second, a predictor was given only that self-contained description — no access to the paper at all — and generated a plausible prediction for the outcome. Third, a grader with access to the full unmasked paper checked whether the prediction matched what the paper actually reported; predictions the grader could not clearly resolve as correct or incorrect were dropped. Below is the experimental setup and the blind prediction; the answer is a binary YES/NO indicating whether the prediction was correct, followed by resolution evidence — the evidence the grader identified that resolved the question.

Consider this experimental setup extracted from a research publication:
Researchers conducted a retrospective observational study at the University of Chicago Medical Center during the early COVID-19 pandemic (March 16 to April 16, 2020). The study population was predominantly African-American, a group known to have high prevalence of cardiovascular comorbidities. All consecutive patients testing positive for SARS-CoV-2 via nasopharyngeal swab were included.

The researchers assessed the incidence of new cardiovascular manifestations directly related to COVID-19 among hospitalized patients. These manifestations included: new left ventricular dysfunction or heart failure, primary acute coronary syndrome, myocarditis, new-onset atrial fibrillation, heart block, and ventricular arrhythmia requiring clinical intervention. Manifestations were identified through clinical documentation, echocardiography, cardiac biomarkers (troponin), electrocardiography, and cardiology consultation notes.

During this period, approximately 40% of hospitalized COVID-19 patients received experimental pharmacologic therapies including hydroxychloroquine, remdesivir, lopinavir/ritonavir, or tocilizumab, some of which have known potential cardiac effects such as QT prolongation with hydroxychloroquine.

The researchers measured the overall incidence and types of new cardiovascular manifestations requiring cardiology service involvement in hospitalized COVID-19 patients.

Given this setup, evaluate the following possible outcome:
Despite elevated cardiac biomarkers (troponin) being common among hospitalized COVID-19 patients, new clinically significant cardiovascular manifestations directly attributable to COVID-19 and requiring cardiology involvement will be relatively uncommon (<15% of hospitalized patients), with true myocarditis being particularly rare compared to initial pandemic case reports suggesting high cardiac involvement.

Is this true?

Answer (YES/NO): YES